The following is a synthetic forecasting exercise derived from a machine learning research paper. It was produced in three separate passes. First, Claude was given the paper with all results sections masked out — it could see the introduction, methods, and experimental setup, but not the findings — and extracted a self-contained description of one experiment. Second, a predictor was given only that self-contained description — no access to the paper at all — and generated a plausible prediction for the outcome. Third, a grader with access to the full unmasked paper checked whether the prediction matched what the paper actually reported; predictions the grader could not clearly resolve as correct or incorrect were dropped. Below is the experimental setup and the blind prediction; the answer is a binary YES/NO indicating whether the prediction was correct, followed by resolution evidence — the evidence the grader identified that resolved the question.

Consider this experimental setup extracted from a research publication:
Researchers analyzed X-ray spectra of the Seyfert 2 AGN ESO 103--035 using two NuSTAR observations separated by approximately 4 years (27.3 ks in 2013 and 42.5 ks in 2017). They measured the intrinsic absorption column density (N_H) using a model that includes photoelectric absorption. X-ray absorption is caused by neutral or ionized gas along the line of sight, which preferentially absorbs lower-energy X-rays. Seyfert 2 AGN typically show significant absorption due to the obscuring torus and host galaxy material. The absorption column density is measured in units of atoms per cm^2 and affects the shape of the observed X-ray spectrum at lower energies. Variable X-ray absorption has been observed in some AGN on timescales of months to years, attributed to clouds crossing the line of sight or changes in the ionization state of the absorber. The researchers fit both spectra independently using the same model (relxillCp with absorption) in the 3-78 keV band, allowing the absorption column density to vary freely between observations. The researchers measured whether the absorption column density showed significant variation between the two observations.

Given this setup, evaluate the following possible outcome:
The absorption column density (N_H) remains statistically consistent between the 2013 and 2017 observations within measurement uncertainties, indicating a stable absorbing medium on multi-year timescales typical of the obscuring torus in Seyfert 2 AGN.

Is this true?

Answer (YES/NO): YES